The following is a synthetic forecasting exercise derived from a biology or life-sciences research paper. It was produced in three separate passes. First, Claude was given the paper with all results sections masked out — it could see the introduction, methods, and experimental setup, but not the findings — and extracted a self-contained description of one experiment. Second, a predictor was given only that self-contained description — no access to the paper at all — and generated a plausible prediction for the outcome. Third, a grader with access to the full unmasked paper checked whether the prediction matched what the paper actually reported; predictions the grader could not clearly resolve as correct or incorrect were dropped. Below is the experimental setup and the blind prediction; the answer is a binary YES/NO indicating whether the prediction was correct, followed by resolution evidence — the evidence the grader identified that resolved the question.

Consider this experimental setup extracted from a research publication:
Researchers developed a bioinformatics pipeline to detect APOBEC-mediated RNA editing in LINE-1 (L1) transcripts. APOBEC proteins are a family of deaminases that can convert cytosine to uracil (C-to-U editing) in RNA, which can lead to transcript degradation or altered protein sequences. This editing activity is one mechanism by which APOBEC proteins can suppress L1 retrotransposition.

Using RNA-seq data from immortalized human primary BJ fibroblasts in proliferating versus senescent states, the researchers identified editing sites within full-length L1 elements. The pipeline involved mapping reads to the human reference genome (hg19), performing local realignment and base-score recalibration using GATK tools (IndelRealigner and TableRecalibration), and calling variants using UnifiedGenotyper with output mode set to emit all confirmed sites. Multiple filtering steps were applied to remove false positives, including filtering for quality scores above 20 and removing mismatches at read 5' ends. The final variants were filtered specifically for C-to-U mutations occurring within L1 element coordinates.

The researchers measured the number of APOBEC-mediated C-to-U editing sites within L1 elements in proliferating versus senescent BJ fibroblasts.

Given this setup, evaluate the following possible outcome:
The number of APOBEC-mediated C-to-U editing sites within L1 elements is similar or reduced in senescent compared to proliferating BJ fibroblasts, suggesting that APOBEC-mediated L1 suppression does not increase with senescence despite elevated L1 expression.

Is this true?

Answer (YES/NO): YES